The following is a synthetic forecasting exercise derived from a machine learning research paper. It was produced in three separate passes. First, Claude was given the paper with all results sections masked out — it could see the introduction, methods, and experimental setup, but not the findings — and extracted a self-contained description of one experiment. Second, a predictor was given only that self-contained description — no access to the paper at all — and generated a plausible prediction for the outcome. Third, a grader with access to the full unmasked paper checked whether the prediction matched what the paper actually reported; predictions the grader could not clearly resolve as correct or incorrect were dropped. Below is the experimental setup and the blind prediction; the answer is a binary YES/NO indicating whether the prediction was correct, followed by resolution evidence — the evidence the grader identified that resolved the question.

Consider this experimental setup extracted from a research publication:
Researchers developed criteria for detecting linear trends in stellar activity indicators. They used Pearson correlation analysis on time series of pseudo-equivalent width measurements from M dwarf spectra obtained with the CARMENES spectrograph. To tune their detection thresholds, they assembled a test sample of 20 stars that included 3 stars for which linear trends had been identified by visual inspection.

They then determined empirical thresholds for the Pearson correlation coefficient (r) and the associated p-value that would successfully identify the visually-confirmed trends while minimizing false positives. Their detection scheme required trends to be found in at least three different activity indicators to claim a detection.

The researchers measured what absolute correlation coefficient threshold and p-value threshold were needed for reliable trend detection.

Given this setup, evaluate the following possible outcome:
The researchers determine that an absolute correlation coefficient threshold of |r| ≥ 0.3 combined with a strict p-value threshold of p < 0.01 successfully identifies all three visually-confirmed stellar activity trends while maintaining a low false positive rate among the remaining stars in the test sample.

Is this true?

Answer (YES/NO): NO